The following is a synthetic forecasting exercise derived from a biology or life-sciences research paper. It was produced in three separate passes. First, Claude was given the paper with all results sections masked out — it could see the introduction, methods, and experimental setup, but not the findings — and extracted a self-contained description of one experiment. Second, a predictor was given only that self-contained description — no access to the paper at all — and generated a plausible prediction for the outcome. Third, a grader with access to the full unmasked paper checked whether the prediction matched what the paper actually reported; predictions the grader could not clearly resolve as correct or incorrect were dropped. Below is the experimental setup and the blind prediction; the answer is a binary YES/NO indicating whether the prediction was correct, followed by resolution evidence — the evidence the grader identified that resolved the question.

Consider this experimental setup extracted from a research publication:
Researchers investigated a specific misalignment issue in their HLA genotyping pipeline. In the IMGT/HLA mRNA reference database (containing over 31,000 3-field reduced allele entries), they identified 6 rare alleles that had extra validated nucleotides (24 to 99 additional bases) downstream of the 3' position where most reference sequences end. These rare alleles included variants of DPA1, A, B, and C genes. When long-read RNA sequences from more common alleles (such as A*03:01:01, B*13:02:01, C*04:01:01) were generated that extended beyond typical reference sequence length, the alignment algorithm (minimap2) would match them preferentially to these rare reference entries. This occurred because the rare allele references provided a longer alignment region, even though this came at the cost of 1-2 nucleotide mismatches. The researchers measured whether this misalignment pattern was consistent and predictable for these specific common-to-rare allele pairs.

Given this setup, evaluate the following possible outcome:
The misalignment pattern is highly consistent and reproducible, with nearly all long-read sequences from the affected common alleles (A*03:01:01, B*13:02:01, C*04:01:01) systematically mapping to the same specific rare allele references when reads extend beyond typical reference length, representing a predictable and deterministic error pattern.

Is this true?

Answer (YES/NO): YES